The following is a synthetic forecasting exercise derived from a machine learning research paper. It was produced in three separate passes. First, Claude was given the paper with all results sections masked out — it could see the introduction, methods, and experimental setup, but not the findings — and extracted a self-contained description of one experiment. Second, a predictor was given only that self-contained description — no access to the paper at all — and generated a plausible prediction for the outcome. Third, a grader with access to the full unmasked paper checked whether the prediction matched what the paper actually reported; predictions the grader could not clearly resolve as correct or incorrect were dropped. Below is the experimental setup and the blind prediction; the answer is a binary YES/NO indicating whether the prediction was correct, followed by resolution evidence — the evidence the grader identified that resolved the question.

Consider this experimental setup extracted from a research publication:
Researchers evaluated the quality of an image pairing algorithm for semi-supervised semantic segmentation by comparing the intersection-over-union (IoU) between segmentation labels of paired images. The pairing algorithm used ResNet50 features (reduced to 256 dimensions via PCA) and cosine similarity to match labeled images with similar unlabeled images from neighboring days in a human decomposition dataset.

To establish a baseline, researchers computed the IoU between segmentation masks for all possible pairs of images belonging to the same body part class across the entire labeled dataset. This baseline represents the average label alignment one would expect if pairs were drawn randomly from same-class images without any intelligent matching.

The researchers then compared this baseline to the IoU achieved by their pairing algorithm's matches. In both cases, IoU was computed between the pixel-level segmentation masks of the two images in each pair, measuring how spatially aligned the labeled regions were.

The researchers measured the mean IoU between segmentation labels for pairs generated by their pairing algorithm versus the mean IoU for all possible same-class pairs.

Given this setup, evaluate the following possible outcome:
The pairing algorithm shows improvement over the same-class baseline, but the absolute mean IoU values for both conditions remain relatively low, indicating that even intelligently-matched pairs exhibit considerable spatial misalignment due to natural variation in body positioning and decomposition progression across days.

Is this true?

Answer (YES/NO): YES